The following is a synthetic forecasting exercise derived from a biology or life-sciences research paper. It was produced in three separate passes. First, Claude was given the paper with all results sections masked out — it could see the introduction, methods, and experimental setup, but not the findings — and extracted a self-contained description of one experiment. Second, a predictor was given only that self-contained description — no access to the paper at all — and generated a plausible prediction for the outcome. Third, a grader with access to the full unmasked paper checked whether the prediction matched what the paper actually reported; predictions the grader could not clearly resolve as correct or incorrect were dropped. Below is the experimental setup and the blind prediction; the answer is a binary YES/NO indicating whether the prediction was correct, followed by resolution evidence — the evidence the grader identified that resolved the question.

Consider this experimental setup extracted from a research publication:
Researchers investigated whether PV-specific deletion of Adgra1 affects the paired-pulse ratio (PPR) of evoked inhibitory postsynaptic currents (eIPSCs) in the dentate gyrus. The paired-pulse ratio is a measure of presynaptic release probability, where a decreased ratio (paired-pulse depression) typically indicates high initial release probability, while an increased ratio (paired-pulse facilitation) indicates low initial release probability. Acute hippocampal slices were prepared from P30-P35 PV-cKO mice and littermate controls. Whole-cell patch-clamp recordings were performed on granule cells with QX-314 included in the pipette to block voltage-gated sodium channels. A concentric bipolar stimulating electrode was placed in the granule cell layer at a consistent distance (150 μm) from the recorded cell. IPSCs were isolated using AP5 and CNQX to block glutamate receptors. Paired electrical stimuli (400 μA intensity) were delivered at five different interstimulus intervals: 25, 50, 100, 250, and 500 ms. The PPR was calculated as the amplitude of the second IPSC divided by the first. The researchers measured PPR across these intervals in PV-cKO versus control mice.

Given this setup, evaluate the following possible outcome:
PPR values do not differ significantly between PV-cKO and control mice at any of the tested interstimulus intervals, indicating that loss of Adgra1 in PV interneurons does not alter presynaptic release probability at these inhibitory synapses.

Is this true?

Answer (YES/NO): YES